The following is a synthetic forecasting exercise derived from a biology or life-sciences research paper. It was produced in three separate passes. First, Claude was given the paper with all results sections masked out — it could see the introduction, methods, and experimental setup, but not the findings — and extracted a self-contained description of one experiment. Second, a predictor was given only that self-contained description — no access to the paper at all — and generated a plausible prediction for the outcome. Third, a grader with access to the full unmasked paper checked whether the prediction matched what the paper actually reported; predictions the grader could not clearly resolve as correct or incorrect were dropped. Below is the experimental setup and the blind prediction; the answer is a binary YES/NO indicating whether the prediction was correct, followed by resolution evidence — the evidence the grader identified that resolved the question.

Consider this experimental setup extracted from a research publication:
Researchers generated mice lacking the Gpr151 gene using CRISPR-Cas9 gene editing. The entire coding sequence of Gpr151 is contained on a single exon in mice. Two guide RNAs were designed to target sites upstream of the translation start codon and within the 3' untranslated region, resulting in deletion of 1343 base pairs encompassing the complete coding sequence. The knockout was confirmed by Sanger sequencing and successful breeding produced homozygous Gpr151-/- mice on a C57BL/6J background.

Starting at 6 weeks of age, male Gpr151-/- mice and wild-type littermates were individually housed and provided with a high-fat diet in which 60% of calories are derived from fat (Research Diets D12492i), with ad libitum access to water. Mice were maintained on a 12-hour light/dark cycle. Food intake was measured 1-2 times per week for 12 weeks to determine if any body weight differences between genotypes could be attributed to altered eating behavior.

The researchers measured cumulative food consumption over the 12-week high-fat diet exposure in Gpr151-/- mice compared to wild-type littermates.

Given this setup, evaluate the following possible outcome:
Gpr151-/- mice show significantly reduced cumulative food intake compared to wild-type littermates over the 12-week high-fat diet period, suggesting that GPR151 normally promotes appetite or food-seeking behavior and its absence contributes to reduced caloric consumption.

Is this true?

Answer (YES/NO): NO